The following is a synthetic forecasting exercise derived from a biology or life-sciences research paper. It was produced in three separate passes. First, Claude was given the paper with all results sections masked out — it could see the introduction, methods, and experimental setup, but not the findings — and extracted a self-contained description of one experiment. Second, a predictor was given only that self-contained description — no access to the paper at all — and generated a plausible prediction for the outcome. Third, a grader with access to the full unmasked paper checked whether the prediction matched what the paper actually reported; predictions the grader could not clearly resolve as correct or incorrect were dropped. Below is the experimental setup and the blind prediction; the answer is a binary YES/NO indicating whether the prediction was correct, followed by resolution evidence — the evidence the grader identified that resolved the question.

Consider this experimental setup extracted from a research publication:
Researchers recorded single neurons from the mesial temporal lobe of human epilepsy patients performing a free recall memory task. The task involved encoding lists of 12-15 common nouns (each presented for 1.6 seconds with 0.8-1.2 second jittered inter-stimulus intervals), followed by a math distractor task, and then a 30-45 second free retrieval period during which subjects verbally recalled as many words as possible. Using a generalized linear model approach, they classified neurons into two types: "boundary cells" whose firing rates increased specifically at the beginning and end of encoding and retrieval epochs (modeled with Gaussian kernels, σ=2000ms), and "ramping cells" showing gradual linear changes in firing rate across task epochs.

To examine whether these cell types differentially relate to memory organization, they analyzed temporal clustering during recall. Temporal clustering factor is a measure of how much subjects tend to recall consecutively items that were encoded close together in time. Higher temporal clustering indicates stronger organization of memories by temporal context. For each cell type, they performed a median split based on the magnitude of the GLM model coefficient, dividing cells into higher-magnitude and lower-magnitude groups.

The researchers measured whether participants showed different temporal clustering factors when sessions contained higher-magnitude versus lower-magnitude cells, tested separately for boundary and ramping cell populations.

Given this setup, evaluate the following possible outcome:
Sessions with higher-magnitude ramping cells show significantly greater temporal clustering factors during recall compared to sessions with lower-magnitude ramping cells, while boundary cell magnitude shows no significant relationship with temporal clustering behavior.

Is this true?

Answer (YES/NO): YES